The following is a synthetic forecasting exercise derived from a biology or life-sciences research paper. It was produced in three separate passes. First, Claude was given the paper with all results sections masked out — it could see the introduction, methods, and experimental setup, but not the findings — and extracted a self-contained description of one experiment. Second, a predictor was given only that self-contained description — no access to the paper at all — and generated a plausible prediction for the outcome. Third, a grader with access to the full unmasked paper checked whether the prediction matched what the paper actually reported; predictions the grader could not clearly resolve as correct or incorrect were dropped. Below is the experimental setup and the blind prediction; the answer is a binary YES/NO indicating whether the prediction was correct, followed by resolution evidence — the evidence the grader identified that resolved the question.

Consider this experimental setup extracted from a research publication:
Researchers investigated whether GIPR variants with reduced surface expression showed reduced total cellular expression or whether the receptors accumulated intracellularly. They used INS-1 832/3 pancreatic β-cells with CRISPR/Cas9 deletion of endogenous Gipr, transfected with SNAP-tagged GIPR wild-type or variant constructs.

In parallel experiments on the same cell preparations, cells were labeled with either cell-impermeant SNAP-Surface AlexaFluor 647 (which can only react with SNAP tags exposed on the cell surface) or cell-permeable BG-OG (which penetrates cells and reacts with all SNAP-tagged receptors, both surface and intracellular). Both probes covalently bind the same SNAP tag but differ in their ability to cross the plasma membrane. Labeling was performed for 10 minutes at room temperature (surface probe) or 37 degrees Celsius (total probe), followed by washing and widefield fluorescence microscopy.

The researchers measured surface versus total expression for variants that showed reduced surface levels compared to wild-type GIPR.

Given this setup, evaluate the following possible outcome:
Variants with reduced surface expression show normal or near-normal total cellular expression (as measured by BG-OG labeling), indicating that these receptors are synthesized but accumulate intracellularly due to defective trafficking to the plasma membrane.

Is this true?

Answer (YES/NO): NO